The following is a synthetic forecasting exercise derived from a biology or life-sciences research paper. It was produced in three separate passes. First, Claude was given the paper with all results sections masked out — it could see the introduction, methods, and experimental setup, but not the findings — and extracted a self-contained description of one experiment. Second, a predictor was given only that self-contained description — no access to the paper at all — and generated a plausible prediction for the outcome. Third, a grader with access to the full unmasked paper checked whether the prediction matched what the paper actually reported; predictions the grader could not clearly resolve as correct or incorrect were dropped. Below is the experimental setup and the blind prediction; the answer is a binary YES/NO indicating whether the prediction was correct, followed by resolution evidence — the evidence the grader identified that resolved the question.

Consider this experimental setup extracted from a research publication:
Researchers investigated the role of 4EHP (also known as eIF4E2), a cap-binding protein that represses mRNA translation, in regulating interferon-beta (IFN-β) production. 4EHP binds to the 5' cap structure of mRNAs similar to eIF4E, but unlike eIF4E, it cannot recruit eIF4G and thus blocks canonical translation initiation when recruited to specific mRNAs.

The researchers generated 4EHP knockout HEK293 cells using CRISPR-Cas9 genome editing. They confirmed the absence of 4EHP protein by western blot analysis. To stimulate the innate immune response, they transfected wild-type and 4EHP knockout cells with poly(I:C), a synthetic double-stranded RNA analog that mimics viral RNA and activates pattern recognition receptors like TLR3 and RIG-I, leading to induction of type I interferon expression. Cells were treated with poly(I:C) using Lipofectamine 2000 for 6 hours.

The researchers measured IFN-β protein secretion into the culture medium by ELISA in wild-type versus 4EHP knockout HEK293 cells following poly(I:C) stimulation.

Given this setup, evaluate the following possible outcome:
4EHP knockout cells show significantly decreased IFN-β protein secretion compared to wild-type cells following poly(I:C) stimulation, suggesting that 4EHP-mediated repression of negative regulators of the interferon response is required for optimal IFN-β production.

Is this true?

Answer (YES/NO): NO